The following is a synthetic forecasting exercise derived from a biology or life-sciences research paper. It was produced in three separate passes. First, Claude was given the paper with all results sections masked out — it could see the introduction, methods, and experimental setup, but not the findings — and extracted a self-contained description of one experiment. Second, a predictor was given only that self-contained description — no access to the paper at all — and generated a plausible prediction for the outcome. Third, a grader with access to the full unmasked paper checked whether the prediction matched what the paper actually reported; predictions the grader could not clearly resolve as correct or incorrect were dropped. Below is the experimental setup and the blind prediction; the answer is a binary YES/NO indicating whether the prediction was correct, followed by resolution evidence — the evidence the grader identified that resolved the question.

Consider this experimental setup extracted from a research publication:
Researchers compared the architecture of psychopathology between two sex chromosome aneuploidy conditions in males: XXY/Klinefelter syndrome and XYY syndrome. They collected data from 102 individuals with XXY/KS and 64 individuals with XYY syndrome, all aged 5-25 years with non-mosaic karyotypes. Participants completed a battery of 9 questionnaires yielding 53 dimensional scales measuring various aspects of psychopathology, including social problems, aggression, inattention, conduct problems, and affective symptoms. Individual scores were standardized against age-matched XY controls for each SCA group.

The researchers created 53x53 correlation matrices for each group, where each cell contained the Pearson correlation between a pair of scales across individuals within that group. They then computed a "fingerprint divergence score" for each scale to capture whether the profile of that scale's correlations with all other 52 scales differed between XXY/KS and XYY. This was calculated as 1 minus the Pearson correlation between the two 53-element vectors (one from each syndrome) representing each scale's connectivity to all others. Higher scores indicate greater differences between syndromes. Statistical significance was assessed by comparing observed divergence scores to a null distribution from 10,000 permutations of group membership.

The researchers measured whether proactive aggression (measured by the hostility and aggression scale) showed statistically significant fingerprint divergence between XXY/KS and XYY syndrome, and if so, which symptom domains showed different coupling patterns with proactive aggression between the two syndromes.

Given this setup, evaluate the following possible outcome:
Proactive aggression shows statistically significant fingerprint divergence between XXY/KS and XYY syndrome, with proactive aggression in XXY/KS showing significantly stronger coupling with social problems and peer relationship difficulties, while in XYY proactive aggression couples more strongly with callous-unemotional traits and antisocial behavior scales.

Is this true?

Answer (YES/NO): NO